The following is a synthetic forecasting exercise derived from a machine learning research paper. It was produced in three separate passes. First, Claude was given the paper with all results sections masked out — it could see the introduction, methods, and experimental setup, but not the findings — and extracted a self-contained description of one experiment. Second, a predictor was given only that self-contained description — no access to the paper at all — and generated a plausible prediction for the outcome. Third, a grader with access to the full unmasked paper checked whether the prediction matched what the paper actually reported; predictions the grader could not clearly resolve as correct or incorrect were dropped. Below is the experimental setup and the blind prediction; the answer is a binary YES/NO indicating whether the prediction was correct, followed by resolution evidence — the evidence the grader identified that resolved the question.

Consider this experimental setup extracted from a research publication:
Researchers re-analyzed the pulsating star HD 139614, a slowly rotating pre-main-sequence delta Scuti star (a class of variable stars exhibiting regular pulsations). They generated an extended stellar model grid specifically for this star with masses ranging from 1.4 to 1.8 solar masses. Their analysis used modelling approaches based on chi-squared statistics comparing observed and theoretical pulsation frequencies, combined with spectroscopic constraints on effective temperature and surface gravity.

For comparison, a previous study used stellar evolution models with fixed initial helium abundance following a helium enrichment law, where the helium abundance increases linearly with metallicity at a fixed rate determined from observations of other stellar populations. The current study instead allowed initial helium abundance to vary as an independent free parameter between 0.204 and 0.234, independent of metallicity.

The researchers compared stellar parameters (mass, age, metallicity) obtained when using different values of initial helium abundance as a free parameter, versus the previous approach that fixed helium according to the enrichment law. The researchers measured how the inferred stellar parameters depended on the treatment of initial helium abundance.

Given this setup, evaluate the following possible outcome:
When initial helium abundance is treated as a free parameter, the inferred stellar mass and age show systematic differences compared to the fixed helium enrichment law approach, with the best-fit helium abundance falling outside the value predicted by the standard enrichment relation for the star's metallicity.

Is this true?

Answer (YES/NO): NO